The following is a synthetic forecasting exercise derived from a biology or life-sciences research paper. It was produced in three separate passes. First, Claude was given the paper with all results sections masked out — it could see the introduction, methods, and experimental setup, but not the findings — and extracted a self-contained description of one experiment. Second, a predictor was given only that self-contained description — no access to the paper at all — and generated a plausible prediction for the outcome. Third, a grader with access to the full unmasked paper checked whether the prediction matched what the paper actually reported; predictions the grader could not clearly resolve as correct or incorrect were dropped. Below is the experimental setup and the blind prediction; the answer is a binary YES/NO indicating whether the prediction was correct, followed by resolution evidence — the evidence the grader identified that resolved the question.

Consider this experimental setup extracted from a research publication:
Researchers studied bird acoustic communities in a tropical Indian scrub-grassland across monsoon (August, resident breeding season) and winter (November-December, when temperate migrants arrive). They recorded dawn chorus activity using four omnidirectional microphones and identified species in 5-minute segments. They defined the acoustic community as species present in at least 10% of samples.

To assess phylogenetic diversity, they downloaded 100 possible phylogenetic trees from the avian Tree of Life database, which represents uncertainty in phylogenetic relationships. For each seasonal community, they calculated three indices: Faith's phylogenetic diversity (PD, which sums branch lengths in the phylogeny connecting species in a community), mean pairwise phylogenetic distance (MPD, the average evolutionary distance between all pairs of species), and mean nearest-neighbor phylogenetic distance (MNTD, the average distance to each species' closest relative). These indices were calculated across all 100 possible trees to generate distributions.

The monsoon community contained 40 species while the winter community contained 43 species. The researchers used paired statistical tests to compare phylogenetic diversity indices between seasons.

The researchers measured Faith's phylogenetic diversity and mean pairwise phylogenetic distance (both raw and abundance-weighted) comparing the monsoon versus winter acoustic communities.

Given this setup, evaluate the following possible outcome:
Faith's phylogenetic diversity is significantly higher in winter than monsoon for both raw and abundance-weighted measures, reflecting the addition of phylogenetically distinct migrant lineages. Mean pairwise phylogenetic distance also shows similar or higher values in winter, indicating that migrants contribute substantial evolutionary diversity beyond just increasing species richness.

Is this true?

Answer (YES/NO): NO